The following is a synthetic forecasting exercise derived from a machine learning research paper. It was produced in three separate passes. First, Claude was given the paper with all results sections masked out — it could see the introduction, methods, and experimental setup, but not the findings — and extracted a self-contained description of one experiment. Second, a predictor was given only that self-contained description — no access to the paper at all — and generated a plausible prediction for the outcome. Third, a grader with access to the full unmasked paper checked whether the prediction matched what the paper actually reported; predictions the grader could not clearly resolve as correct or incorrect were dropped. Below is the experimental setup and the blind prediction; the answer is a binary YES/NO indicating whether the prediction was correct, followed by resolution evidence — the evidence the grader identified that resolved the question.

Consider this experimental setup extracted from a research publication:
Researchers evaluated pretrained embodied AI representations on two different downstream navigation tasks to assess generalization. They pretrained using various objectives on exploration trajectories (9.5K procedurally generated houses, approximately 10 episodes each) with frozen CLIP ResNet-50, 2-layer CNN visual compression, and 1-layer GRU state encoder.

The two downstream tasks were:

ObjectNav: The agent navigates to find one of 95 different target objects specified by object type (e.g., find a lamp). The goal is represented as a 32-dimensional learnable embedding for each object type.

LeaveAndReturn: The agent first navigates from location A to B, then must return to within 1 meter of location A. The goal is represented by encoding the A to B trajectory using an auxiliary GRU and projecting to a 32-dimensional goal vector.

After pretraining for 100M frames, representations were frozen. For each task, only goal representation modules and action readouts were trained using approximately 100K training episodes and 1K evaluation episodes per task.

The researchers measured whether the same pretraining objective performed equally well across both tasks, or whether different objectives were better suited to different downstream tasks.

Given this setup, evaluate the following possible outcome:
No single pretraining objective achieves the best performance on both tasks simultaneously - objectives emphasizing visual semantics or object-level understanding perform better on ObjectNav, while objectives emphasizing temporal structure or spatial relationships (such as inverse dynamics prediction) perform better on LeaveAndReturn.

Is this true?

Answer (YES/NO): NO